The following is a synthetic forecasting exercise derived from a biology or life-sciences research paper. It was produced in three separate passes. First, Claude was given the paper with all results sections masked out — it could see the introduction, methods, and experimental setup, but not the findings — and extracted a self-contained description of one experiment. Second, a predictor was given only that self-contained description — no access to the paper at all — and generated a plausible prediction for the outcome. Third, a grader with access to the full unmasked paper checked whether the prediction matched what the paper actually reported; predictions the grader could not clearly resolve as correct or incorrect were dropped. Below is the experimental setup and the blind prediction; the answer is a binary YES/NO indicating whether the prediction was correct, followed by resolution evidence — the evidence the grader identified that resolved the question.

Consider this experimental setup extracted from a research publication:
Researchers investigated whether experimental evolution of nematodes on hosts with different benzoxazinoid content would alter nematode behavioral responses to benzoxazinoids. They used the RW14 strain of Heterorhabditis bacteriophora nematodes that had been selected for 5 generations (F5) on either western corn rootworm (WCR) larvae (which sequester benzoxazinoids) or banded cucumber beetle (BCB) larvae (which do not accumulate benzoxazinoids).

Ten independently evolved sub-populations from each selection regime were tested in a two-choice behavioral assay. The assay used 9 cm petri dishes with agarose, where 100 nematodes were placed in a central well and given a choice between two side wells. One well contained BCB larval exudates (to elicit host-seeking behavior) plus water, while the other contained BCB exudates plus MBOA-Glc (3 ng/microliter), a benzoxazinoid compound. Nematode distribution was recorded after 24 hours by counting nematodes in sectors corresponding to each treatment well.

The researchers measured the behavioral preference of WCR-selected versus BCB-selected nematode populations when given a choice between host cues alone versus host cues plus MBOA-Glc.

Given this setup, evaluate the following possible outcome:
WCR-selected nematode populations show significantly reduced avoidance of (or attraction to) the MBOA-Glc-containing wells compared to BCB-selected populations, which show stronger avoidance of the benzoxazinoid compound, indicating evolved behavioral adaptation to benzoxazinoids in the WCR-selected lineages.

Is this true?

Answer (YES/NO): YES